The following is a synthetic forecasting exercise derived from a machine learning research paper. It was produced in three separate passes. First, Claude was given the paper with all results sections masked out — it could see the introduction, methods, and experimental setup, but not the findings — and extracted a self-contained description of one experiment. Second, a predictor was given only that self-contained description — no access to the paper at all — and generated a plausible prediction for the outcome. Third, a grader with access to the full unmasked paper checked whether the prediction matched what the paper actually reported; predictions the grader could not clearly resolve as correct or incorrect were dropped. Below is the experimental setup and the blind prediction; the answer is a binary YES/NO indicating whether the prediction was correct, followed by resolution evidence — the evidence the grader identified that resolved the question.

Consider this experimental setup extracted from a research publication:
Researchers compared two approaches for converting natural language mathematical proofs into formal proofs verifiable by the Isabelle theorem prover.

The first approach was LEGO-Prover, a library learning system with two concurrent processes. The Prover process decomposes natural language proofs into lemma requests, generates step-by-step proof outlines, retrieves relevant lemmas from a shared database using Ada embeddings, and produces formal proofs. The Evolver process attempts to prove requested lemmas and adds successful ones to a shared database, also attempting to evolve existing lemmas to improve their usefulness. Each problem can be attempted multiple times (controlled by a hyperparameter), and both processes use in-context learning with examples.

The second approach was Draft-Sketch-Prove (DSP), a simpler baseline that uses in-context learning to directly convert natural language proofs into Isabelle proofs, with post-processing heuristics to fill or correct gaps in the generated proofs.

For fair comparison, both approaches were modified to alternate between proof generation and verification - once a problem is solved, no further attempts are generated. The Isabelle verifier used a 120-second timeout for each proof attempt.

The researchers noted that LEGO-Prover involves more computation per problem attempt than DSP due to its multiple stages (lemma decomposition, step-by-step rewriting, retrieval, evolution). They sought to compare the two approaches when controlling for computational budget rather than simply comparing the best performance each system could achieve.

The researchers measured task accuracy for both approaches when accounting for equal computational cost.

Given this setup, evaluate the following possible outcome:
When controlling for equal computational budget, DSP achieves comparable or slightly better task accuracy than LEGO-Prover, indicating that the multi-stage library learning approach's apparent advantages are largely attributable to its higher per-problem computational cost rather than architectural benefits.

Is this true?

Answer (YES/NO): YES